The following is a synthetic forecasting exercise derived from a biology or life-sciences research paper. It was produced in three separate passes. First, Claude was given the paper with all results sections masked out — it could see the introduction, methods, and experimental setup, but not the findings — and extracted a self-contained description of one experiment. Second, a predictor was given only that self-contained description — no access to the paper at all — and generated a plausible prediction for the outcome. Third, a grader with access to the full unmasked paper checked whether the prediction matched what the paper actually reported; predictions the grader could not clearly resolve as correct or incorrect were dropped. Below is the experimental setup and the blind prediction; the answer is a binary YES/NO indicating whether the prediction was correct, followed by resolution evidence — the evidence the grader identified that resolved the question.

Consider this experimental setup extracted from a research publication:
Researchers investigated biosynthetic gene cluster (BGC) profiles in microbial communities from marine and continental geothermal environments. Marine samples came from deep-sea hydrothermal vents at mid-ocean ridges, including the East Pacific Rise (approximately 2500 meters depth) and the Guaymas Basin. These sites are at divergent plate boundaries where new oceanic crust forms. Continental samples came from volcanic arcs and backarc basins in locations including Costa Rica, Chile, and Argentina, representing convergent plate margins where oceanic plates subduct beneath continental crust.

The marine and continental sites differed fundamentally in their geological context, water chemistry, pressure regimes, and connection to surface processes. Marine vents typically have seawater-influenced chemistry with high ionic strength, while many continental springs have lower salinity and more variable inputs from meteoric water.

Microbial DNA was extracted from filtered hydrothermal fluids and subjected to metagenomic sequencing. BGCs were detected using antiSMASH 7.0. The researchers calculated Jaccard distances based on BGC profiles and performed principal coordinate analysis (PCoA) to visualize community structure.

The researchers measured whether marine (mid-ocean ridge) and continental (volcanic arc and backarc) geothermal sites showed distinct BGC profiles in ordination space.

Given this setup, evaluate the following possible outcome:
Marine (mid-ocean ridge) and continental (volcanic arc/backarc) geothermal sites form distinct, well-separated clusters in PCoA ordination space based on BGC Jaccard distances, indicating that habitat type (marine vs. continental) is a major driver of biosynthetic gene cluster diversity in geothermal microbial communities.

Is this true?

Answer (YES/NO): NO